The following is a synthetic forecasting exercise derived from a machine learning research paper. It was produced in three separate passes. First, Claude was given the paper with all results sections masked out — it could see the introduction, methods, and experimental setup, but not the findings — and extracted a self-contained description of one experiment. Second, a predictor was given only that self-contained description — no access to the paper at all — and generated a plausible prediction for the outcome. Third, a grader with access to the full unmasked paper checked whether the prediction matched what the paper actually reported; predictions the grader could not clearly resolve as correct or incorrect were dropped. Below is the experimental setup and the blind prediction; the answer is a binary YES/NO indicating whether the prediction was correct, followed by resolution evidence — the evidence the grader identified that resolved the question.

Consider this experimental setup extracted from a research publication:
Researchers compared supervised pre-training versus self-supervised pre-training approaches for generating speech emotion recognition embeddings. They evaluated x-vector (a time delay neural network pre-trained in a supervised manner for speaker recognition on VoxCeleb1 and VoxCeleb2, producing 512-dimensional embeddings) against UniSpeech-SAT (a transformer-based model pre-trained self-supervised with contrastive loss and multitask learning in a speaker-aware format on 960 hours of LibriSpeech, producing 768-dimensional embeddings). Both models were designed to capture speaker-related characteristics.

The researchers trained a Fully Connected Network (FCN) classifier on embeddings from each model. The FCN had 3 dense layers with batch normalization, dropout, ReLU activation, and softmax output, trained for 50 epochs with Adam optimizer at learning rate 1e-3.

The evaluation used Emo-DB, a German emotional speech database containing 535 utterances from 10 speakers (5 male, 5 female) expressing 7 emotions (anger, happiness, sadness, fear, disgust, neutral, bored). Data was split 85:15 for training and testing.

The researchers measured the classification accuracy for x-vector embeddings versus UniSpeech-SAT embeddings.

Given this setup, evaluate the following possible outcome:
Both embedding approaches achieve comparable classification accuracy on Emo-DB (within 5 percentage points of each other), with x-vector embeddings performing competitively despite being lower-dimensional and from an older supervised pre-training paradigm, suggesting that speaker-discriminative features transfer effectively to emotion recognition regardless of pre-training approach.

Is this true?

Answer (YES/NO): NO